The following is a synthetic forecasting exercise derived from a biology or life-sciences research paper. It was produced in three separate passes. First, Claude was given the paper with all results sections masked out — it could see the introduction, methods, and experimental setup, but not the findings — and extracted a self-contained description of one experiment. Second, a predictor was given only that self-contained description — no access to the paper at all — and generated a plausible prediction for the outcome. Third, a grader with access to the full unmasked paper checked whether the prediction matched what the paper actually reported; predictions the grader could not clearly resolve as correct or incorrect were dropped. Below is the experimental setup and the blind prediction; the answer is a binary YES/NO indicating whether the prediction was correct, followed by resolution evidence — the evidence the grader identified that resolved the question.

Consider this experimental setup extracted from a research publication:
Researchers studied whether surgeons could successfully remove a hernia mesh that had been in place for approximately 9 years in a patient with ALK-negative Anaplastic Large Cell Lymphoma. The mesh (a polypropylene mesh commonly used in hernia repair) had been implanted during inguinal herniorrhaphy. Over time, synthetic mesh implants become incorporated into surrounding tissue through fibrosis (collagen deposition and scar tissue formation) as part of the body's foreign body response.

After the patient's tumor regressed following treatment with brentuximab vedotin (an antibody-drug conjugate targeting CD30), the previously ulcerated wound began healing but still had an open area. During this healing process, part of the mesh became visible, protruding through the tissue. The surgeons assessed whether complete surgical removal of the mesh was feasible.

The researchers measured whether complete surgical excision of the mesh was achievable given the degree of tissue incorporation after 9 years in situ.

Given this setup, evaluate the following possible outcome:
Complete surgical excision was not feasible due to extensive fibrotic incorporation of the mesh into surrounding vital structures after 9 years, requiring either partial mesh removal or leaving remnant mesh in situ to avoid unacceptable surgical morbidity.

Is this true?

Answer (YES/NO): YES